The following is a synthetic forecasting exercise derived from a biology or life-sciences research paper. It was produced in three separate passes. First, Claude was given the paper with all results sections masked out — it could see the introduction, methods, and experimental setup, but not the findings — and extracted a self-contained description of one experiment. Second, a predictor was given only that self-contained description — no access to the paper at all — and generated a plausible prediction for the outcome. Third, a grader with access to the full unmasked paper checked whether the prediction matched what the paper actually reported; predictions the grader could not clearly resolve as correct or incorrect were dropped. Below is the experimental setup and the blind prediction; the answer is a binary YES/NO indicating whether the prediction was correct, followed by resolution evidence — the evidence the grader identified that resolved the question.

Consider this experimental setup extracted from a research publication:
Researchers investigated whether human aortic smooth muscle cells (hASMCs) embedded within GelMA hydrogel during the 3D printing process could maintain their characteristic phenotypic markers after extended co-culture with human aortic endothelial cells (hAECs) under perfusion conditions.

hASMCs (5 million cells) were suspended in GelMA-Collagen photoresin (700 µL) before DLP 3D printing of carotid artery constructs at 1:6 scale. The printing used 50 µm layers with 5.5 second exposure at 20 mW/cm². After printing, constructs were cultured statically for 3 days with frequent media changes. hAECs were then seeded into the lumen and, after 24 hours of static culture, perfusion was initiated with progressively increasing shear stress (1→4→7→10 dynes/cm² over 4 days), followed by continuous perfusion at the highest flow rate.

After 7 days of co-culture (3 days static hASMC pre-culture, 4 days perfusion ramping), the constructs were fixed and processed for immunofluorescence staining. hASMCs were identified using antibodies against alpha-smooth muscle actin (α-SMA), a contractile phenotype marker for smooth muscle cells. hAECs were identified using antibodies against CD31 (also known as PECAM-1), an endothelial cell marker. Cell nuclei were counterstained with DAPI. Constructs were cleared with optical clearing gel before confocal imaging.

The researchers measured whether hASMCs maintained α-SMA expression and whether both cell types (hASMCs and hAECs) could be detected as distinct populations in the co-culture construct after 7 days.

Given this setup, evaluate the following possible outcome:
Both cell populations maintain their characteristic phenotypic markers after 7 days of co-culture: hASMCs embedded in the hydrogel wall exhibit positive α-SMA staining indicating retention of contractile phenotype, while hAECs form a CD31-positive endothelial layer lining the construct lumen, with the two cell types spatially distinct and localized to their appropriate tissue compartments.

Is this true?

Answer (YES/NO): YES